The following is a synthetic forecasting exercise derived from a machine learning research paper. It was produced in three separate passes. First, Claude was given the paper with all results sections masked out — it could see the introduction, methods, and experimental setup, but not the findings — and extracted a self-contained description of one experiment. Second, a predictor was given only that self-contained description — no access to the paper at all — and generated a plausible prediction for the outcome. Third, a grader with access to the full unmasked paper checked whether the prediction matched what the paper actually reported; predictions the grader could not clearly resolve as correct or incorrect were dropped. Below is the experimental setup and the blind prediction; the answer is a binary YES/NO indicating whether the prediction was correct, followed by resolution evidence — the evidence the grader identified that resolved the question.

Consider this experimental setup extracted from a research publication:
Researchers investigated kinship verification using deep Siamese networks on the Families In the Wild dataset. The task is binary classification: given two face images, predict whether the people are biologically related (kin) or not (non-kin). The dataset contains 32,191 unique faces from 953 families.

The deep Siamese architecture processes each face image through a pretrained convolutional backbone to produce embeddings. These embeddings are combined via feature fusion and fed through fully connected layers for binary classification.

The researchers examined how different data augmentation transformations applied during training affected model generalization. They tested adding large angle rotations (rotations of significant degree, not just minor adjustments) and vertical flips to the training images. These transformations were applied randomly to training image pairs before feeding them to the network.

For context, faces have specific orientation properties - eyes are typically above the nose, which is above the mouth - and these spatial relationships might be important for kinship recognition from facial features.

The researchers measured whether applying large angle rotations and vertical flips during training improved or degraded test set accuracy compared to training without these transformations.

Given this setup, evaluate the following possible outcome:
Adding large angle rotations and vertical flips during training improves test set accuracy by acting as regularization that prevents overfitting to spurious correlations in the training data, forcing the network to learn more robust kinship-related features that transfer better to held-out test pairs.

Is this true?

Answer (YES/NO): NO